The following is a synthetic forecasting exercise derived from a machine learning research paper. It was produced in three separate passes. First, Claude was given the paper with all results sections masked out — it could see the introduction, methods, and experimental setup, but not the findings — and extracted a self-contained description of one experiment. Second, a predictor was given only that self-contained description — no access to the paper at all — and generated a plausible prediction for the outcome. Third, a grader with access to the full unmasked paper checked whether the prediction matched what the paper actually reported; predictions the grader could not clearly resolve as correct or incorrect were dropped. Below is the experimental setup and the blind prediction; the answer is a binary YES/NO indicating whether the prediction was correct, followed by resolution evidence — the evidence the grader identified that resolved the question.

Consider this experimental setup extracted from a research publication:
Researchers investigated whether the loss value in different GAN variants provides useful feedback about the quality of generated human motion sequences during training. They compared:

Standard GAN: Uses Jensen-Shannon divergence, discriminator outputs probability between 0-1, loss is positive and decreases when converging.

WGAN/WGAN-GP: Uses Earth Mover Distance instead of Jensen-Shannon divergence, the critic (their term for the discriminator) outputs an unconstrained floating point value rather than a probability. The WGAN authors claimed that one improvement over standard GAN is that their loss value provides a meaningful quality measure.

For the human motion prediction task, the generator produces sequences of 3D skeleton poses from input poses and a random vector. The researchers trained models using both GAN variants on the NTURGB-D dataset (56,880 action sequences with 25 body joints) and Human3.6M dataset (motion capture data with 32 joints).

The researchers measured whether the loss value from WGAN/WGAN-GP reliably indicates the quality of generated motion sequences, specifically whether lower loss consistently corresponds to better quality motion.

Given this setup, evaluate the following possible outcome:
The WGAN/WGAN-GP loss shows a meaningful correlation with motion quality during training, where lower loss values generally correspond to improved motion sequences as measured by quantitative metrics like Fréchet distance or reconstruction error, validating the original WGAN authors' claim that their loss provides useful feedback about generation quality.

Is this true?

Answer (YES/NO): NO